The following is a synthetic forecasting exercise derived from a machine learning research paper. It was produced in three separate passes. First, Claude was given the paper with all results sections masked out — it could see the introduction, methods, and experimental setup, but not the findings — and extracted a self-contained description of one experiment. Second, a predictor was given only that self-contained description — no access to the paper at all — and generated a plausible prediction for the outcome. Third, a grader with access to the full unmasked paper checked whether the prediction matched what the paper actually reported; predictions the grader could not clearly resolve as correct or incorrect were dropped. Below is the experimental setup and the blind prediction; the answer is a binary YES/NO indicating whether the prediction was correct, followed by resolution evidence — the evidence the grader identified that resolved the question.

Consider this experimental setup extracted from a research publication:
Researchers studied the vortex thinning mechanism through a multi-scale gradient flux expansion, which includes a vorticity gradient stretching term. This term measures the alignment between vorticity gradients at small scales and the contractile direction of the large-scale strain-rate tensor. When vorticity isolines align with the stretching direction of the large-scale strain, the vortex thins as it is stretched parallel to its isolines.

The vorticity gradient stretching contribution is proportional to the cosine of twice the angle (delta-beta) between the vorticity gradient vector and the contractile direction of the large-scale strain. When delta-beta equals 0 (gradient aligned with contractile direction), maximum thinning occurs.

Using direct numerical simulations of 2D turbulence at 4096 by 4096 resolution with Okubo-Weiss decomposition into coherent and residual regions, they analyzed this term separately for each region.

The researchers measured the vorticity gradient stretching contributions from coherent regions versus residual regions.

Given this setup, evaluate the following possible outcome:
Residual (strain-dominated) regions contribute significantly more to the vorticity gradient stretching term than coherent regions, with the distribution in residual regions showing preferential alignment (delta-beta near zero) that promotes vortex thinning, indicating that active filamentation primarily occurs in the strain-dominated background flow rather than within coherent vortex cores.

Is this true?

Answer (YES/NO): YES